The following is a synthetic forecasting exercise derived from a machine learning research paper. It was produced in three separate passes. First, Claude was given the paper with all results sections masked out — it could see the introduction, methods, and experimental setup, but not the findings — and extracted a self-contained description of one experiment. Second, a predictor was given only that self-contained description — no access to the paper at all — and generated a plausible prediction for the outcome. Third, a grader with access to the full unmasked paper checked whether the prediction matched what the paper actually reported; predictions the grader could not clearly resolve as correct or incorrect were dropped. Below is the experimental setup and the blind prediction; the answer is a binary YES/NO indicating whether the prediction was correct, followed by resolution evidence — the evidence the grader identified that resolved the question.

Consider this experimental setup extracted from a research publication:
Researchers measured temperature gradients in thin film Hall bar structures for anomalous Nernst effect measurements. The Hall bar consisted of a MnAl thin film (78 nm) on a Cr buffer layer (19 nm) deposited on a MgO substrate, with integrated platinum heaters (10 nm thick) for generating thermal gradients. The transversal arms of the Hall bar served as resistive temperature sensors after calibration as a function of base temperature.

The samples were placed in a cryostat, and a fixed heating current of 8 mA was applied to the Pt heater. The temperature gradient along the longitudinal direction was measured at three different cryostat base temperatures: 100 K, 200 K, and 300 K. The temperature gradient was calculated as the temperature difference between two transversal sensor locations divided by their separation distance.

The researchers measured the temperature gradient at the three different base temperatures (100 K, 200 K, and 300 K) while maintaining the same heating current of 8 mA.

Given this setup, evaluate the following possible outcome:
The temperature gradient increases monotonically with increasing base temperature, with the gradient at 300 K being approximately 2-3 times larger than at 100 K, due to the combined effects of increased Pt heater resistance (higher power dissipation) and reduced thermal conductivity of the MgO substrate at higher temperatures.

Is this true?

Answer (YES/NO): YES